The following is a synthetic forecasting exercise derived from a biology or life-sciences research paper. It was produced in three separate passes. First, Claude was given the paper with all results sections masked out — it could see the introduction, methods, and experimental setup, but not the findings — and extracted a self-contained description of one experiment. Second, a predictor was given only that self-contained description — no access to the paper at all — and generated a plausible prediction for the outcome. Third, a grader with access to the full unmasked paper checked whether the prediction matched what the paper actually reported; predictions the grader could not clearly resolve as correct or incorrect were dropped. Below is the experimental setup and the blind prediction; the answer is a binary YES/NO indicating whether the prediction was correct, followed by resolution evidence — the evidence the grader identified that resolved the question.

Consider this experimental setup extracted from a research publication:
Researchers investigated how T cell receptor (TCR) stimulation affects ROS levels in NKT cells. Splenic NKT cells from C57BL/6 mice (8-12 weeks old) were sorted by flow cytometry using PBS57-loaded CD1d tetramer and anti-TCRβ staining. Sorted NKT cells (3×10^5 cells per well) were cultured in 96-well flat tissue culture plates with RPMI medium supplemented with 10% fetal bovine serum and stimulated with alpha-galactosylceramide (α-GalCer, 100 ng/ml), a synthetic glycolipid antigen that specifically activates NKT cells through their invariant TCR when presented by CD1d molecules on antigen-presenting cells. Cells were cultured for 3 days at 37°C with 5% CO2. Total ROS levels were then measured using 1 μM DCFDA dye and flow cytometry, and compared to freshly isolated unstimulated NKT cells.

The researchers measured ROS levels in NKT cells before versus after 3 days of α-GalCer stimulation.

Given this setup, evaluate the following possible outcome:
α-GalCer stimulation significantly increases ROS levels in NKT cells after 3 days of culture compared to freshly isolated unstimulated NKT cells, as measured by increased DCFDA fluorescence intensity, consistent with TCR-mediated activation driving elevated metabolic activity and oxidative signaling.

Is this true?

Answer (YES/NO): NO